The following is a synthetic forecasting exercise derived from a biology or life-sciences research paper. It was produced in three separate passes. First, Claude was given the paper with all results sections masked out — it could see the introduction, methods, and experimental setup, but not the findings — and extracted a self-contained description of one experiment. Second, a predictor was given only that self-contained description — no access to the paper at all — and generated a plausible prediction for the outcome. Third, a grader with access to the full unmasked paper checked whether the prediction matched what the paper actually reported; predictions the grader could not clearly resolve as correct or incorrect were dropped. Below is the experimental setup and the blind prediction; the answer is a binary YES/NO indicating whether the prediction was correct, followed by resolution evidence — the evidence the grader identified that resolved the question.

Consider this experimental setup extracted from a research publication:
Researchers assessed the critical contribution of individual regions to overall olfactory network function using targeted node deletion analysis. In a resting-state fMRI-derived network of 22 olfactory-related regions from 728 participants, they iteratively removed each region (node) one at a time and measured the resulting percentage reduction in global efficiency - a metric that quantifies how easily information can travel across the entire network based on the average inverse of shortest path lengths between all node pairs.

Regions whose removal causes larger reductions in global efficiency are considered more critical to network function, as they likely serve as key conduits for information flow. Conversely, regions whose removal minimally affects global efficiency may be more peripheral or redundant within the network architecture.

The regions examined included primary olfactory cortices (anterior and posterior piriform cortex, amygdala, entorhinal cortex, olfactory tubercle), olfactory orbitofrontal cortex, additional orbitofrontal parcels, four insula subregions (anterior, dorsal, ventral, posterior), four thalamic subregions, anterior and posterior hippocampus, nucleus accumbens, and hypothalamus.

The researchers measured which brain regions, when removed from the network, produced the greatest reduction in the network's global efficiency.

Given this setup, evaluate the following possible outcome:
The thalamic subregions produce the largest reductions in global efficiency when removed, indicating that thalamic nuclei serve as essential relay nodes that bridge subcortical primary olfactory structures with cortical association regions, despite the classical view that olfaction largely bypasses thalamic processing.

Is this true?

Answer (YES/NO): NO